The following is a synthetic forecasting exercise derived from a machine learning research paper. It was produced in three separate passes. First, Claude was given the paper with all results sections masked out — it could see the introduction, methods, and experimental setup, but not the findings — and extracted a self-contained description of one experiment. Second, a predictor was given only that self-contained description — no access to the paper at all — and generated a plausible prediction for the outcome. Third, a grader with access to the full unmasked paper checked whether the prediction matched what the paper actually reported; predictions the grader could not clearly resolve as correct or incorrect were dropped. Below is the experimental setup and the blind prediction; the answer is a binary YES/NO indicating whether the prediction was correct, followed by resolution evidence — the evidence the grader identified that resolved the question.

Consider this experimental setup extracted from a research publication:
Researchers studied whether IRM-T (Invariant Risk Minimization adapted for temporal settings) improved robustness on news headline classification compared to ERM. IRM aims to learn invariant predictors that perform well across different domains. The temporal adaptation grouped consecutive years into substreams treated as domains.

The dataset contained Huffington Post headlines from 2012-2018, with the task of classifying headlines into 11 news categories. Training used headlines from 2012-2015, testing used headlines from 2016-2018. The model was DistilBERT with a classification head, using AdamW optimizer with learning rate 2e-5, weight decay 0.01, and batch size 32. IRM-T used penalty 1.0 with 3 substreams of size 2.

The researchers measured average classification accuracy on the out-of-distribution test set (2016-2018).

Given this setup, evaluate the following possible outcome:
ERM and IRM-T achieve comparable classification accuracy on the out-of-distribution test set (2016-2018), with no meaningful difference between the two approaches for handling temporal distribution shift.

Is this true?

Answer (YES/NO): YES